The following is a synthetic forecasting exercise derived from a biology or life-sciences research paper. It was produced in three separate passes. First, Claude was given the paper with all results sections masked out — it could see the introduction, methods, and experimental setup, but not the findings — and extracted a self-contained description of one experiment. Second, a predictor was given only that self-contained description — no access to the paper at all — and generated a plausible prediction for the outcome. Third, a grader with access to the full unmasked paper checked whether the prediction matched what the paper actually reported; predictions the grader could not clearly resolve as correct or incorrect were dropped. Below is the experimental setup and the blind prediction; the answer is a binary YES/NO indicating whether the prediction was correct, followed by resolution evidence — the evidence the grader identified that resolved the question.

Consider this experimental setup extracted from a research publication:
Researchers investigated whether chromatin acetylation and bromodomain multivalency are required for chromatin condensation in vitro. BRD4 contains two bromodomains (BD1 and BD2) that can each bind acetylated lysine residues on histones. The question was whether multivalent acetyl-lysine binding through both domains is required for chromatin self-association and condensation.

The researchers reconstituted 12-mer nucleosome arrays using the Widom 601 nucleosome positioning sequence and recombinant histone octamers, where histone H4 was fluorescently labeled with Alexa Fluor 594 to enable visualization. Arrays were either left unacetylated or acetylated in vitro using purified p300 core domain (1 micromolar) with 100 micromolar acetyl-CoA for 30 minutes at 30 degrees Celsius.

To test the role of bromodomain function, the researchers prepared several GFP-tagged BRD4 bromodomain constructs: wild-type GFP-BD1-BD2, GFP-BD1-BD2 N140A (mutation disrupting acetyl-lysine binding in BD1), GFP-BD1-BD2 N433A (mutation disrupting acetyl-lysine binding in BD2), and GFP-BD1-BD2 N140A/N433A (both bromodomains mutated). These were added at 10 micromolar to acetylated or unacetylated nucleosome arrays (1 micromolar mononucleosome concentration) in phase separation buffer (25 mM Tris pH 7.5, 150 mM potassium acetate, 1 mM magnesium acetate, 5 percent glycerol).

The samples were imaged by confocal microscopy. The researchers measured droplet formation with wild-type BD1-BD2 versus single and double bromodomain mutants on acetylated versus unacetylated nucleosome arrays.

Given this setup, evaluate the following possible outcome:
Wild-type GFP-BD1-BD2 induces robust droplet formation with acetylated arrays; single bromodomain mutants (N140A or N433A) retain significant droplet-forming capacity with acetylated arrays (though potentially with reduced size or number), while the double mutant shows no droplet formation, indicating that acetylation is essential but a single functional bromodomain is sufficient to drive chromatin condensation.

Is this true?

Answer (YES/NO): NO